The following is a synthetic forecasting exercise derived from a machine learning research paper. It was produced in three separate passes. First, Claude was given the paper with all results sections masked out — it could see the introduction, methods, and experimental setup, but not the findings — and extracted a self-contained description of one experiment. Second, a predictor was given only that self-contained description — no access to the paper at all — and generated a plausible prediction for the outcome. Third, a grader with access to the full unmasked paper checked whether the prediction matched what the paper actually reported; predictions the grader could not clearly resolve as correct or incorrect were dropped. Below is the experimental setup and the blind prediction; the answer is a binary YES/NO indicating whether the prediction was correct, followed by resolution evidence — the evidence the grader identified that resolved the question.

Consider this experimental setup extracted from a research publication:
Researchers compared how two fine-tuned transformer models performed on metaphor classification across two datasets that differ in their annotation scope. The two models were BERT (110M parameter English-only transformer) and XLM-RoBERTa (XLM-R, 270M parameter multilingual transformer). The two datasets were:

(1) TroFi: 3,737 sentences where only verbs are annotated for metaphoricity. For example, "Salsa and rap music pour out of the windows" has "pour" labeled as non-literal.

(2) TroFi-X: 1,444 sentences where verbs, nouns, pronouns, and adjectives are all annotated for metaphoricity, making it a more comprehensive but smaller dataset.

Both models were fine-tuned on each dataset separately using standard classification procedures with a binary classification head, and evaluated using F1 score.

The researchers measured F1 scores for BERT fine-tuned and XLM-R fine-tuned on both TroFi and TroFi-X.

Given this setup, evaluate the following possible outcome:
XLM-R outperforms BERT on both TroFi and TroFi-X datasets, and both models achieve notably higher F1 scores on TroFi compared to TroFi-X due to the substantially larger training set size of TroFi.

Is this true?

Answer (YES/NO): NO